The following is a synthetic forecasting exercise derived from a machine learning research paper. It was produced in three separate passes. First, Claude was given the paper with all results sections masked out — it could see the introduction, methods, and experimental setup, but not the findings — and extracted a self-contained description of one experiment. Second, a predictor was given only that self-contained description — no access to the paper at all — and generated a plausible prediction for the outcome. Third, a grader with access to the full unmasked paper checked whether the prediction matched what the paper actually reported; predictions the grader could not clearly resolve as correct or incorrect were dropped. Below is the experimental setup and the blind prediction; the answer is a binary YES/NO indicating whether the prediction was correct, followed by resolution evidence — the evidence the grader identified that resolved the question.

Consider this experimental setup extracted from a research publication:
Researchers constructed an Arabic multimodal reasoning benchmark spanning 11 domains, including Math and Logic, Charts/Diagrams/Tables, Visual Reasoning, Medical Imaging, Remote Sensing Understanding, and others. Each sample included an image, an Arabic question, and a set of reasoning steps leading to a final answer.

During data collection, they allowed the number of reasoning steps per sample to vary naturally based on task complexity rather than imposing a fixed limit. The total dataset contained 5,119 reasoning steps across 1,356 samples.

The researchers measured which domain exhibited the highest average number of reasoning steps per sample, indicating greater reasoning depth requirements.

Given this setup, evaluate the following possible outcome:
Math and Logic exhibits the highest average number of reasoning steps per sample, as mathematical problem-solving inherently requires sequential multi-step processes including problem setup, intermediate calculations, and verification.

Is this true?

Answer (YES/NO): YES